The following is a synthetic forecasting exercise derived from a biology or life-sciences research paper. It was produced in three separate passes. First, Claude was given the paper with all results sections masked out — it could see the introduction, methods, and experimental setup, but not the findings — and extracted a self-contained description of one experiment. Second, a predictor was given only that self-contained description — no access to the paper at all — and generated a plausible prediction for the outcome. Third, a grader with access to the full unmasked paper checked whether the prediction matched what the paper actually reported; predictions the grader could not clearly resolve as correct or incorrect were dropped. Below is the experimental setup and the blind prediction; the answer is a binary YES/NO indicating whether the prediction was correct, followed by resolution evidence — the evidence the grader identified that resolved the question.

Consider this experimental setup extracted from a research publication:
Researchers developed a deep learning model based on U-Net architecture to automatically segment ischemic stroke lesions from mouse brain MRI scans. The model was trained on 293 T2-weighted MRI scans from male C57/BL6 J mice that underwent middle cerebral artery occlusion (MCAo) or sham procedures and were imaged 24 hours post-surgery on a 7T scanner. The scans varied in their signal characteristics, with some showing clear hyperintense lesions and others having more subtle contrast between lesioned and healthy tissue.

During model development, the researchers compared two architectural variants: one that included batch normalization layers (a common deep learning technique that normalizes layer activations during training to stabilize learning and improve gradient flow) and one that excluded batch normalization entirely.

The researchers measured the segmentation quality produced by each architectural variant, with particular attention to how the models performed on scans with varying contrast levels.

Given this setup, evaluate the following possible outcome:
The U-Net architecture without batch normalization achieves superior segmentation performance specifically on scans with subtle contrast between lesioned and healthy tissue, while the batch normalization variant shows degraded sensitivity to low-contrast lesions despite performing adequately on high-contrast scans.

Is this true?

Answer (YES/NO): NO